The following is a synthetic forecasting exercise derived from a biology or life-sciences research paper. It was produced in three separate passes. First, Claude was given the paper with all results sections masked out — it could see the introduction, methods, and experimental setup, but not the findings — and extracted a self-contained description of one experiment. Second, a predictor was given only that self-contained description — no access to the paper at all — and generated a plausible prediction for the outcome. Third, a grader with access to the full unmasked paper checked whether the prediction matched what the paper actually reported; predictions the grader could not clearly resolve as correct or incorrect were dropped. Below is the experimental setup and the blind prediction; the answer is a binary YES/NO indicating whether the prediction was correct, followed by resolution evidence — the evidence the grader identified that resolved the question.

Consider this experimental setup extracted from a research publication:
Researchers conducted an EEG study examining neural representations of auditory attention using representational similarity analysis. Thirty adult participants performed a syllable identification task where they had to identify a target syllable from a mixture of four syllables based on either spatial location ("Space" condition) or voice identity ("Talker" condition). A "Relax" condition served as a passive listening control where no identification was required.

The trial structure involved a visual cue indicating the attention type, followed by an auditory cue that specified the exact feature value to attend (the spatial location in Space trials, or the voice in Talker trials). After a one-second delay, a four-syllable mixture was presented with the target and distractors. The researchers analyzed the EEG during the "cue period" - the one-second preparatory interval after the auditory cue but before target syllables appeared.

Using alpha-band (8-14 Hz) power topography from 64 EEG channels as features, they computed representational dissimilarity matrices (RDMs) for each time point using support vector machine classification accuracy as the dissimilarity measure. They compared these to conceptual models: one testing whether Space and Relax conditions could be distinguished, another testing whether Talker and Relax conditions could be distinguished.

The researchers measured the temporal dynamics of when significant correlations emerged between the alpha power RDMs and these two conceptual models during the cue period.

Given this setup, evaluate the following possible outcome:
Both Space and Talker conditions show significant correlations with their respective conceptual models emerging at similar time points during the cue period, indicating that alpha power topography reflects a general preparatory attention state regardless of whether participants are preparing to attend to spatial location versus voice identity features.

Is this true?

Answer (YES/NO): YES